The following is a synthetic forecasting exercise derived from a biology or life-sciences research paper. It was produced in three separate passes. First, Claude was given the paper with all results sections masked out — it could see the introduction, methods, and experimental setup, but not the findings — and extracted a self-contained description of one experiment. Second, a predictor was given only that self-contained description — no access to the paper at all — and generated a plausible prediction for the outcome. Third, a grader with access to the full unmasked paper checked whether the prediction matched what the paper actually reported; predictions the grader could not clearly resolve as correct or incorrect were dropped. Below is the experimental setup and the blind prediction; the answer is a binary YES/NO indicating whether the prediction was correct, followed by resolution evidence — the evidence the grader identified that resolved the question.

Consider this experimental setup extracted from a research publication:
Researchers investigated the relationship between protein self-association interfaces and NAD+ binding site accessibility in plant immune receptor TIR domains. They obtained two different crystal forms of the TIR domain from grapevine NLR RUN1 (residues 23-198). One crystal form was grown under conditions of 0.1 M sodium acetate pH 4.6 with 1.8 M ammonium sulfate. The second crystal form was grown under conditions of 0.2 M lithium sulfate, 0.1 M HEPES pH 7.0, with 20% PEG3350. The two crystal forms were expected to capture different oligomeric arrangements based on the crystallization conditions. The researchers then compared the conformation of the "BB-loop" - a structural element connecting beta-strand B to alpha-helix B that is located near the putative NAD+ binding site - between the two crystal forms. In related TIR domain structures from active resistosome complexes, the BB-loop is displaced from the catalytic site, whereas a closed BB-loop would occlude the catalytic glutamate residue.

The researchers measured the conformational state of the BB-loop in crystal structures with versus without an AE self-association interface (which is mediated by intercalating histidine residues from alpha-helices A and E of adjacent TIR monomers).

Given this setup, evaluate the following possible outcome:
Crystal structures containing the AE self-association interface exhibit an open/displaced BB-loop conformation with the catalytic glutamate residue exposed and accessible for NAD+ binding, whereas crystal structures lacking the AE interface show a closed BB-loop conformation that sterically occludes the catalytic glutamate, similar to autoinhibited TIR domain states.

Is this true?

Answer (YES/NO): YES